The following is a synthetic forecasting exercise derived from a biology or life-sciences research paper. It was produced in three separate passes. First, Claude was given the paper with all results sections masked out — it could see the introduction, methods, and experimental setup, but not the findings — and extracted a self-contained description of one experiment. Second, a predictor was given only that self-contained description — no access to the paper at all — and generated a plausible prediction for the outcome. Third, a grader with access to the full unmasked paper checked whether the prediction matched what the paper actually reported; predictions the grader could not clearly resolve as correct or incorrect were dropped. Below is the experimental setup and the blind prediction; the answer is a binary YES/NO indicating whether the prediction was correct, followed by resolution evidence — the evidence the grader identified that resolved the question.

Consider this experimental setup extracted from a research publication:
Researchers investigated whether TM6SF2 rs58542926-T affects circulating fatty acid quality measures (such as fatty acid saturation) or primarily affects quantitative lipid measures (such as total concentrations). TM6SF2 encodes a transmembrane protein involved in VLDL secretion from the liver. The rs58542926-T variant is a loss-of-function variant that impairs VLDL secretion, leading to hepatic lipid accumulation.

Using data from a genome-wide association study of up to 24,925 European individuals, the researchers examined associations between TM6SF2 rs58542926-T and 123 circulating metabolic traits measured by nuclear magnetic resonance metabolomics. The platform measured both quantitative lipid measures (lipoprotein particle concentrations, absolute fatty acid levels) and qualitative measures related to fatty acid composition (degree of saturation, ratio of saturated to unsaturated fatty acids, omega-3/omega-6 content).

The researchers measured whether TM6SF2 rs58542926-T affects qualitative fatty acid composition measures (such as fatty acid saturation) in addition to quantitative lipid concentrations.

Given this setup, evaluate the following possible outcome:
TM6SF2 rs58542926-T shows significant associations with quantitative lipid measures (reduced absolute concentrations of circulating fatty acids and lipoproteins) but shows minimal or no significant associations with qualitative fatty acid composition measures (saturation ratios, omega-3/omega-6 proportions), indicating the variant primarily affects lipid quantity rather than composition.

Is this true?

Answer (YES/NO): YES